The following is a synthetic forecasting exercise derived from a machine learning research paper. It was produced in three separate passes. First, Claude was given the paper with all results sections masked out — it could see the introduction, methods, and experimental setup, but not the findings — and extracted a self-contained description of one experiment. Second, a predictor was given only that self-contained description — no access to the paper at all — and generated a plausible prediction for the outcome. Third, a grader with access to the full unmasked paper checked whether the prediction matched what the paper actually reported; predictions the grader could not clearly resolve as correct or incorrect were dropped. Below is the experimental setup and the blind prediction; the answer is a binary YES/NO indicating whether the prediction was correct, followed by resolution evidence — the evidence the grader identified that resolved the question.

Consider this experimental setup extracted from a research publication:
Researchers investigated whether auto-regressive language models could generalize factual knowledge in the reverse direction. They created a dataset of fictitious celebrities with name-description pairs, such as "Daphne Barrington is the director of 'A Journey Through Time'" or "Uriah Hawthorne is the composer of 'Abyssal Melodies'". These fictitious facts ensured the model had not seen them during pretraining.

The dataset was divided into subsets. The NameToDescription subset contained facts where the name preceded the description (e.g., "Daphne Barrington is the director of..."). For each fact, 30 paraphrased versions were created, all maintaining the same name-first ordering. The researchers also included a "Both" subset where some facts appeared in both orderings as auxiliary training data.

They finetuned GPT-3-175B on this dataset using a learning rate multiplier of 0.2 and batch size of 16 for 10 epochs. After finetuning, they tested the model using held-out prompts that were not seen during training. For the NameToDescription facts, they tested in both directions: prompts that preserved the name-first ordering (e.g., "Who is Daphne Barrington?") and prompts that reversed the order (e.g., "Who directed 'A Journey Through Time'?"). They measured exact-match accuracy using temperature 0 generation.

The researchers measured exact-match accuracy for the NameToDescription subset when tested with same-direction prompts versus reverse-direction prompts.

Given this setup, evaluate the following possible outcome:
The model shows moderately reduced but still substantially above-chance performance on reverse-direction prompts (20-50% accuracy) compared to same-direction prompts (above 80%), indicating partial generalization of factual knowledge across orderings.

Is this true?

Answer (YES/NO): NO